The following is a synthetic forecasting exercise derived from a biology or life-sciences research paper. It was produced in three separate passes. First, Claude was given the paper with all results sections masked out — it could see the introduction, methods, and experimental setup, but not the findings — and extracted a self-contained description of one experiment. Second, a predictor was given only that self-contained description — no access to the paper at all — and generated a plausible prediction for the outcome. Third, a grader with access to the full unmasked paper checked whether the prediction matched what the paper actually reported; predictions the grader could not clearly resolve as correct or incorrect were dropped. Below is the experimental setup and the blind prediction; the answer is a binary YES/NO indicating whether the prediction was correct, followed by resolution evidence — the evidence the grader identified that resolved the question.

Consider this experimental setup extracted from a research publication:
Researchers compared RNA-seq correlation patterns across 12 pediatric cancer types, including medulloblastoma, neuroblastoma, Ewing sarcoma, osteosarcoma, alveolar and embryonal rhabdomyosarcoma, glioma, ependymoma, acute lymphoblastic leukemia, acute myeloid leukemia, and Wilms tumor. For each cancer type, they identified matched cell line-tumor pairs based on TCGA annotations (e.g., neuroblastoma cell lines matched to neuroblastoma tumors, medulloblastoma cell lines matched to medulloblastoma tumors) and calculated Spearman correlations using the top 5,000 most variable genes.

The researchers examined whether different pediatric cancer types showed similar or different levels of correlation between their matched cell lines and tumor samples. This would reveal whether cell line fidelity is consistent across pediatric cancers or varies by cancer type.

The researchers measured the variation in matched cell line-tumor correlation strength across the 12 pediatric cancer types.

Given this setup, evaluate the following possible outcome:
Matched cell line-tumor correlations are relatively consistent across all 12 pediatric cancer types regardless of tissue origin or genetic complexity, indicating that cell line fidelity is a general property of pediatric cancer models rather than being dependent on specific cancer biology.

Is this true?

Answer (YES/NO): NO